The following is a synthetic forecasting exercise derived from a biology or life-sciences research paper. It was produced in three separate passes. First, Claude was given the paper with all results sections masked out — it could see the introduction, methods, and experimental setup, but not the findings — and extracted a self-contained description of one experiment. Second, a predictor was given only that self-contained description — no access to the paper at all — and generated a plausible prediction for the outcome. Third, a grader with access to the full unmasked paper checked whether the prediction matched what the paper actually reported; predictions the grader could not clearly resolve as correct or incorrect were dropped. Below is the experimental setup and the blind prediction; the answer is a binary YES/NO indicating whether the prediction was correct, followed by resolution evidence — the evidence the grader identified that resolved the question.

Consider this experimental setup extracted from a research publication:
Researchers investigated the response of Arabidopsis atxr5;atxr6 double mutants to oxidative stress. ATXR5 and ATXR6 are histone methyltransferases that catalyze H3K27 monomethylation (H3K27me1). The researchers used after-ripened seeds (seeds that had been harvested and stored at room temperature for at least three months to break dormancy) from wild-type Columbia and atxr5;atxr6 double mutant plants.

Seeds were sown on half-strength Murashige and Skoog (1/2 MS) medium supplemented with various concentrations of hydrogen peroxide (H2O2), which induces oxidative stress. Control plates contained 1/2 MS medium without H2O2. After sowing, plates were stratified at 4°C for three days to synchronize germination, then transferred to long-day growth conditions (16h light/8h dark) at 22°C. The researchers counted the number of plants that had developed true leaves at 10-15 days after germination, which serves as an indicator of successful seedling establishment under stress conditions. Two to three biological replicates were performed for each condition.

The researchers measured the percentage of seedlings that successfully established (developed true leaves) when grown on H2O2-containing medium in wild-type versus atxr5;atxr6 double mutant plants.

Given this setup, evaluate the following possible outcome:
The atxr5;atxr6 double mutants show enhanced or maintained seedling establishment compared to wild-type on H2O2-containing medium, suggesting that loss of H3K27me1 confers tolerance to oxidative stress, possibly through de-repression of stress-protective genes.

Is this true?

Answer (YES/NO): YES